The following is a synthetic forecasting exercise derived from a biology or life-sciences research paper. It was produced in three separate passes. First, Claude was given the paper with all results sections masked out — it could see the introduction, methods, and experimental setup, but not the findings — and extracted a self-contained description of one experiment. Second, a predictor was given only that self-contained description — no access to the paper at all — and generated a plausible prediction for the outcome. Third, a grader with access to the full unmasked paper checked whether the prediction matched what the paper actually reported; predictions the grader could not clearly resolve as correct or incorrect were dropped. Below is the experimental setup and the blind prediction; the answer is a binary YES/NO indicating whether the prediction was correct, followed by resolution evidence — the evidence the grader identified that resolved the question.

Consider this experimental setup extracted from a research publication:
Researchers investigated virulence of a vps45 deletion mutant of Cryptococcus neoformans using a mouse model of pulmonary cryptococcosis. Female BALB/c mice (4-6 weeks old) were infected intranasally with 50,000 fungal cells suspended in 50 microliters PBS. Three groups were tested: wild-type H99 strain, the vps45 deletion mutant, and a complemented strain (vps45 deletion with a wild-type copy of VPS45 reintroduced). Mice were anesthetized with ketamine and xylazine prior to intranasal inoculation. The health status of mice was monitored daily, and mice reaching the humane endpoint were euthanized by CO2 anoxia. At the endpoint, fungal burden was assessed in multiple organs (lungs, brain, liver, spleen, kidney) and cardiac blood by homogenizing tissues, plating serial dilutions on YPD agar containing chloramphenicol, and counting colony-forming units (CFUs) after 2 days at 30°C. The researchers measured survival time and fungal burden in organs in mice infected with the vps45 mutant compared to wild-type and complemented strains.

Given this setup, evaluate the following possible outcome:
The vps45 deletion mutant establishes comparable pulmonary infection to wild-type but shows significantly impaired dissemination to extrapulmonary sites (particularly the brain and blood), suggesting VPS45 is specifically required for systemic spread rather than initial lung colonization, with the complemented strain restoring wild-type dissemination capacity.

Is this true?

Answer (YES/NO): NO